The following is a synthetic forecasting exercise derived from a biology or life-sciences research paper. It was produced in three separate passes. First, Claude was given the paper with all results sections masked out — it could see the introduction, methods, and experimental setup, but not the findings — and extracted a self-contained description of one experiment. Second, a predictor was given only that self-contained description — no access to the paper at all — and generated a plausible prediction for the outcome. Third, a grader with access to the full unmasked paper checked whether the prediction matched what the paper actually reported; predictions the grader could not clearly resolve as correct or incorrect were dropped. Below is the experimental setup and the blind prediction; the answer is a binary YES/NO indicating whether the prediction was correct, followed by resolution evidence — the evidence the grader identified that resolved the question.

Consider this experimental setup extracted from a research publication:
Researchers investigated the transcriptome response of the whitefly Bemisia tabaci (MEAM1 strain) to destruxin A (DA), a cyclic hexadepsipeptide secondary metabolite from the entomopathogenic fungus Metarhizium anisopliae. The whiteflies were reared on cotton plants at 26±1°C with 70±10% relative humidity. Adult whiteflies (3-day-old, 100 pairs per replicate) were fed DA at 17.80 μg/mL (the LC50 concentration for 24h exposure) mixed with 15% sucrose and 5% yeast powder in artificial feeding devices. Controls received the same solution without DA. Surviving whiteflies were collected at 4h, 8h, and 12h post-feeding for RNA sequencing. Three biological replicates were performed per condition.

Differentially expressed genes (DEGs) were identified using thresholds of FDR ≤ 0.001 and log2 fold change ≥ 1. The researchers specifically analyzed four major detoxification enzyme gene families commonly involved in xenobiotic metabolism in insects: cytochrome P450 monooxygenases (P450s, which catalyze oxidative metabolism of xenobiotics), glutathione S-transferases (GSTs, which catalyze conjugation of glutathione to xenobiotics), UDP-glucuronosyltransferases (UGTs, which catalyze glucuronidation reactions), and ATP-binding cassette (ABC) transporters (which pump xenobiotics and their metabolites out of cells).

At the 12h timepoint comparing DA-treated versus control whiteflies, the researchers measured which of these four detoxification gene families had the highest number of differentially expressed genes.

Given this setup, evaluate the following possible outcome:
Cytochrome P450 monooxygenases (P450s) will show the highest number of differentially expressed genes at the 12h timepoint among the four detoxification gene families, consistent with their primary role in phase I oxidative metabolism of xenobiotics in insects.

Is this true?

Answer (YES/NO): NO